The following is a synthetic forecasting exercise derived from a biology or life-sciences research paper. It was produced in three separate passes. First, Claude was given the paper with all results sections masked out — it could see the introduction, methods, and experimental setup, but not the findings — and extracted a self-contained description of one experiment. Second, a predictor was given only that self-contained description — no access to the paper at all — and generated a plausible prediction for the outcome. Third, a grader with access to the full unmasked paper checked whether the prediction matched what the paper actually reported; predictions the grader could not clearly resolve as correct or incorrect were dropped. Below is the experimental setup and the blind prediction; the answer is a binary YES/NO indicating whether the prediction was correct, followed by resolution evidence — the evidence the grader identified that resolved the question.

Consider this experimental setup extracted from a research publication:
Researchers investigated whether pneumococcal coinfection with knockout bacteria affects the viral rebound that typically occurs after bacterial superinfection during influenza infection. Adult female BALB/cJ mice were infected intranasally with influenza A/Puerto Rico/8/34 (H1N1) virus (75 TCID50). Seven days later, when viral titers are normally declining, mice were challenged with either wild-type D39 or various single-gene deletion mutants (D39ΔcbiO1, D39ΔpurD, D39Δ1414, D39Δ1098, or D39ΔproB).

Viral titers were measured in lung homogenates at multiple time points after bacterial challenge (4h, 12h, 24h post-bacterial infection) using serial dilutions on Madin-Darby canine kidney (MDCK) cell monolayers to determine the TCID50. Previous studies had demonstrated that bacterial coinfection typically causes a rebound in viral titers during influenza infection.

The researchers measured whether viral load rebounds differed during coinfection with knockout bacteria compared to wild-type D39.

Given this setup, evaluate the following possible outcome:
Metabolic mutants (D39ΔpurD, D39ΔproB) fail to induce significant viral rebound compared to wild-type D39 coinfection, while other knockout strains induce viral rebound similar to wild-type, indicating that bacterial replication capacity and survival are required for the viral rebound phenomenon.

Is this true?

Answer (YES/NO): NO